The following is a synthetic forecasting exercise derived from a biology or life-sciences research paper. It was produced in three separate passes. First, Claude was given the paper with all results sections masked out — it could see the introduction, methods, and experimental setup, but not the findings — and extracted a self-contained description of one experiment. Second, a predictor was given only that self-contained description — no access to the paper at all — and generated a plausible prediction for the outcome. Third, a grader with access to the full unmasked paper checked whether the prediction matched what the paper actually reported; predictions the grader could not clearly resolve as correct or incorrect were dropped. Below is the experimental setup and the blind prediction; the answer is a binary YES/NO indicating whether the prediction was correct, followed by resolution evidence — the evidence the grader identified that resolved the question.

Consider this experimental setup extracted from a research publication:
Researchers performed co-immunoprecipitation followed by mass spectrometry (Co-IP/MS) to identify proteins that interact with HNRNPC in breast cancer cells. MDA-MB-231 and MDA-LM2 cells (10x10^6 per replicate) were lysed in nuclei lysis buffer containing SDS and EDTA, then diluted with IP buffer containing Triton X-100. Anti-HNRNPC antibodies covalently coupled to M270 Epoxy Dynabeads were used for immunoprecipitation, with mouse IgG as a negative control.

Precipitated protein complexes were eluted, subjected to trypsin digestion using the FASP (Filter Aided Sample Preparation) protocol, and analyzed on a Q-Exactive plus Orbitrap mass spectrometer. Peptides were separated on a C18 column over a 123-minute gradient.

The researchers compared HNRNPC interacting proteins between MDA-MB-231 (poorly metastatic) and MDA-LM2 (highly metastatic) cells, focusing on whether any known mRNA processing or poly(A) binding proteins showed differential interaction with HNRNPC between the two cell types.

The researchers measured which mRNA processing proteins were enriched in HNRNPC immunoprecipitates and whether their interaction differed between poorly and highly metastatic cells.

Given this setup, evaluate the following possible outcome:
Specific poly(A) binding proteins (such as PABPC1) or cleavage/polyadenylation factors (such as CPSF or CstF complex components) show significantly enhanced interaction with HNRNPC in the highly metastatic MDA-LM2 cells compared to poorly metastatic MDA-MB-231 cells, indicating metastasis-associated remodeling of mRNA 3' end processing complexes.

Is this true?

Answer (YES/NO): NO